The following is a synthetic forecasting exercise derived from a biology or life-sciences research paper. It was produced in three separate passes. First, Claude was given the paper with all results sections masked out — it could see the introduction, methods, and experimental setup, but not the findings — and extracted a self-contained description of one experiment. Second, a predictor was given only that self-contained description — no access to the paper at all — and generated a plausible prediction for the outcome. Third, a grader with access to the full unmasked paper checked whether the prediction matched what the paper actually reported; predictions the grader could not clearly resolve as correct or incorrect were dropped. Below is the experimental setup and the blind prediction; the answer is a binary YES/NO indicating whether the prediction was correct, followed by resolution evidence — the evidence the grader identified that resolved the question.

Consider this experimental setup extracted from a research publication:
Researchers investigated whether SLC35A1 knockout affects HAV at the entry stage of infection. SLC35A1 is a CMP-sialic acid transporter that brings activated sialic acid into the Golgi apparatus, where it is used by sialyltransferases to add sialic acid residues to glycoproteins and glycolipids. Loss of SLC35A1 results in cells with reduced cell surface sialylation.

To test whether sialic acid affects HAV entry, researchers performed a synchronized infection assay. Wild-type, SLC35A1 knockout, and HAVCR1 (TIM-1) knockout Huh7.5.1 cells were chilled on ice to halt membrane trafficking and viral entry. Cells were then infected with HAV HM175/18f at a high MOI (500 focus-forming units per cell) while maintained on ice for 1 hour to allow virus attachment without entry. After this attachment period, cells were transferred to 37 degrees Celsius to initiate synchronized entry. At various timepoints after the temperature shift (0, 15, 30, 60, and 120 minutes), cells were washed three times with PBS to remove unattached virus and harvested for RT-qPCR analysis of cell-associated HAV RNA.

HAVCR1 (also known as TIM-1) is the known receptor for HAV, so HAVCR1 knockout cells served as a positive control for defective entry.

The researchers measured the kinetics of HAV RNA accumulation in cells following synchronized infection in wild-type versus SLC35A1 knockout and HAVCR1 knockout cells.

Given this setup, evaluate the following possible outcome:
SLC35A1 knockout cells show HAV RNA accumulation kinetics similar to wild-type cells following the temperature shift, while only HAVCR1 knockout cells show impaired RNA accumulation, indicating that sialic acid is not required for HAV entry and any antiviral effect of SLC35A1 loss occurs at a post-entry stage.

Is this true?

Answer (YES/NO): NO